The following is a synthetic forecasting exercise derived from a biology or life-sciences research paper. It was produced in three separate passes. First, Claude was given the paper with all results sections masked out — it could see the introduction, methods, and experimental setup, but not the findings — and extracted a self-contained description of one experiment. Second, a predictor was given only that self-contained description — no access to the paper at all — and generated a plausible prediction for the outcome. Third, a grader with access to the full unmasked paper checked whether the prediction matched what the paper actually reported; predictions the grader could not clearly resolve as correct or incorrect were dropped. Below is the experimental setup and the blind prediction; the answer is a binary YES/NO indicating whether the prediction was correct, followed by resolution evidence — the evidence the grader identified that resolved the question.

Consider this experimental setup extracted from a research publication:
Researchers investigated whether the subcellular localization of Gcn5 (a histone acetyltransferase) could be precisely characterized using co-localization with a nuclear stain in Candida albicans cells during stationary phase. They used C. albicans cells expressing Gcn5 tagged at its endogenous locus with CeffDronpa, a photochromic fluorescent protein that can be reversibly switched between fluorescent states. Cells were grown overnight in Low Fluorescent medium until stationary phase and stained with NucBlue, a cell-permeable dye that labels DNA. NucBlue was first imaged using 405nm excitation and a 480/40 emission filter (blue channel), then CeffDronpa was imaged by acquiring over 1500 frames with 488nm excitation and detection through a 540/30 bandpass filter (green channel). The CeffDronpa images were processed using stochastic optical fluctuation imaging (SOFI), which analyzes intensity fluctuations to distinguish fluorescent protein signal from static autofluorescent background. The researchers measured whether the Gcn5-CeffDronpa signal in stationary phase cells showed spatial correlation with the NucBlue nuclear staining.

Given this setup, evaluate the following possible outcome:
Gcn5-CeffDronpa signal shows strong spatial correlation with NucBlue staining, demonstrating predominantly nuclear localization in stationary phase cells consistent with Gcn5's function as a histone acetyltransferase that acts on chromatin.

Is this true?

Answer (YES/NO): NO